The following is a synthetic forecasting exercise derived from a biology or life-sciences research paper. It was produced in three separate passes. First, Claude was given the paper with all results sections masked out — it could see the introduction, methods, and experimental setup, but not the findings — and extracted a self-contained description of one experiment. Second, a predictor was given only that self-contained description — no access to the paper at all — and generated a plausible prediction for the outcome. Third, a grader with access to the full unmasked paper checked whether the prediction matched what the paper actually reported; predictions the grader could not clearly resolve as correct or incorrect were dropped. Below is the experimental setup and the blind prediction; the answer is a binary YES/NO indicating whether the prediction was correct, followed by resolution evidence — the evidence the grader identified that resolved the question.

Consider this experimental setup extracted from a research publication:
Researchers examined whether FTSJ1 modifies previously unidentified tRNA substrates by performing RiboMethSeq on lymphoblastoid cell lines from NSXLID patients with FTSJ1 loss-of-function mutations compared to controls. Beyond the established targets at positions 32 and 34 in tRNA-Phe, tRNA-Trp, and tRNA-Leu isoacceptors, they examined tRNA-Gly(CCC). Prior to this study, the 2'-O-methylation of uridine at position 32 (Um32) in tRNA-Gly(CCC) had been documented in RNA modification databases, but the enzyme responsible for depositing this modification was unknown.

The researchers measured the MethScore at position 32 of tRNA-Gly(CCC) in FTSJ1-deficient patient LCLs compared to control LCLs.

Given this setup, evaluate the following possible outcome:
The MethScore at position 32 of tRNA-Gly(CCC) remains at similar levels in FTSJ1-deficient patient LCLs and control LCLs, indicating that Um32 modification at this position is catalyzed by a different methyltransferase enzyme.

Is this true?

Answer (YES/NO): NO